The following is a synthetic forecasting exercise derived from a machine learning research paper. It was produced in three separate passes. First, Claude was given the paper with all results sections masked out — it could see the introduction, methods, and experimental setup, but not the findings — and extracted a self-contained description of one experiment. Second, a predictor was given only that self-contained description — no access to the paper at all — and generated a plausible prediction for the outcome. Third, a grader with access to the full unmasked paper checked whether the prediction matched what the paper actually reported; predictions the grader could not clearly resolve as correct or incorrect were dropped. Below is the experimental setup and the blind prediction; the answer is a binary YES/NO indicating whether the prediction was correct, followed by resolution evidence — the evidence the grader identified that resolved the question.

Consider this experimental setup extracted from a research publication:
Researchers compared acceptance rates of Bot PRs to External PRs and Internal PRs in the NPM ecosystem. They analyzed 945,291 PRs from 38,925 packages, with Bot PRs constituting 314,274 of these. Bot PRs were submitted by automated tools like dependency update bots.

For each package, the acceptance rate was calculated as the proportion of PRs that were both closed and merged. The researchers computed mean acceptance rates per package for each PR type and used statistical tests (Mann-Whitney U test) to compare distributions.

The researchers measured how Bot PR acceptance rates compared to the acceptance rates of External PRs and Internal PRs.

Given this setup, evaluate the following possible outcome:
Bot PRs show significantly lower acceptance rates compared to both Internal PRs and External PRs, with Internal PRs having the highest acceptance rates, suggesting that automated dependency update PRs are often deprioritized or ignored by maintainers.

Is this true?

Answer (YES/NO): NO